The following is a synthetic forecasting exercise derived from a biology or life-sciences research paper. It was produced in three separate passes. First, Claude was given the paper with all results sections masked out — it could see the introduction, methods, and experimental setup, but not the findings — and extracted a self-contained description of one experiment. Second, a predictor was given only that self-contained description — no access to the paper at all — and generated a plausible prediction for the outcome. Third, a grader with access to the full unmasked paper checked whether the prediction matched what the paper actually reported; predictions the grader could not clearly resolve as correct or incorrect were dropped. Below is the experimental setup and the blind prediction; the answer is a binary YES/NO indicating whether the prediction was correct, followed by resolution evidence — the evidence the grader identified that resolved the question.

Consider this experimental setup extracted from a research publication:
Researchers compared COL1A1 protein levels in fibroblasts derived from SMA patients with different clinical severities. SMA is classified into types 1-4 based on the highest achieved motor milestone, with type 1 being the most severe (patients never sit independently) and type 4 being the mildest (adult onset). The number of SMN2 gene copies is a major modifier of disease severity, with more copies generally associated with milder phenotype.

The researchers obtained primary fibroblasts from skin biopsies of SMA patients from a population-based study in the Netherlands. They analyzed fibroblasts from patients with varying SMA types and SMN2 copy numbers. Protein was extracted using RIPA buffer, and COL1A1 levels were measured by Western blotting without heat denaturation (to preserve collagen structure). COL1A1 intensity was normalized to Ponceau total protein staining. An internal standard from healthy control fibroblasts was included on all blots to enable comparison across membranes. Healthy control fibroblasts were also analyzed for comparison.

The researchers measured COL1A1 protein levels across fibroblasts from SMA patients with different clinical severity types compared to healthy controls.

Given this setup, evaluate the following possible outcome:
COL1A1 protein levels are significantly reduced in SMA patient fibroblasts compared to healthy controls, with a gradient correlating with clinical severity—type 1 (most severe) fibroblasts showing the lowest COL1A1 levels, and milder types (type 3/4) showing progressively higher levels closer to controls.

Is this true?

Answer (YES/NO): NO